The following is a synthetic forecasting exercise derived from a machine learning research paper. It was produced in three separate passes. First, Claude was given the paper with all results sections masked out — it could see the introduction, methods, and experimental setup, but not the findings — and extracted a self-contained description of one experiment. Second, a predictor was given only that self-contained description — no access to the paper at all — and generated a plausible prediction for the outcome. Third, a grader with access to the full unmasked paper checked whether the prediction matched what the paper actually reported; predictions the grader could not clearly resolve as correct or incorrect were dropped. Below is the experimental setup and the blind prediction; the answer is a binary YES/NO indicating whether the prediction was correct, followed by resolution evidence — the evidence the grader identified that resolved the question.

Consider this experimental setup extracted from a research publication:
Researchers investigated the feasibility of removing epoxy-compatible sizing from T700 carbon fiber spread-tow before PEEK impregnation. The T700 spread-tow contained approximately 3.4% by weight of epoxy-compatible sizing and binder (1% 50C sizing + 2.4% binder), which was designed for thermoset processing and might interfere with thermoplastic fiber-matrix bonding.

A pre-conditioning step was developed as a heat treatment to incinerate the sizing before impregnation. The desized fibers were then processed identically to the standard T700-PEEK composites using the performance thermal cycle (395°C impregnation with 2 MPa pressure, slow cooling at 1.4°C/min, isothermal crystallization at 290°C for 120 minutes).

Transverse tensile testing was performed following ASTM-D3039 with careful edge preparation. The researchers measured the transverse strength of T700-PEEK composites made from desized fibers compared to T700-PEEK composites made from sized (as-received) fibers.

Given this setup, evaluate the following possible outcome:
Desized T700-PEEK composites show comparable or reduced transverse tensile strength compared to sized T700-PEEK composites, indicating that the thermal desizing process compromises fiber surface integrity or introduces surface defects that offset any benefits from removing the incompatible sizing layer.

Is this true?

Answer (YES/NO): NO